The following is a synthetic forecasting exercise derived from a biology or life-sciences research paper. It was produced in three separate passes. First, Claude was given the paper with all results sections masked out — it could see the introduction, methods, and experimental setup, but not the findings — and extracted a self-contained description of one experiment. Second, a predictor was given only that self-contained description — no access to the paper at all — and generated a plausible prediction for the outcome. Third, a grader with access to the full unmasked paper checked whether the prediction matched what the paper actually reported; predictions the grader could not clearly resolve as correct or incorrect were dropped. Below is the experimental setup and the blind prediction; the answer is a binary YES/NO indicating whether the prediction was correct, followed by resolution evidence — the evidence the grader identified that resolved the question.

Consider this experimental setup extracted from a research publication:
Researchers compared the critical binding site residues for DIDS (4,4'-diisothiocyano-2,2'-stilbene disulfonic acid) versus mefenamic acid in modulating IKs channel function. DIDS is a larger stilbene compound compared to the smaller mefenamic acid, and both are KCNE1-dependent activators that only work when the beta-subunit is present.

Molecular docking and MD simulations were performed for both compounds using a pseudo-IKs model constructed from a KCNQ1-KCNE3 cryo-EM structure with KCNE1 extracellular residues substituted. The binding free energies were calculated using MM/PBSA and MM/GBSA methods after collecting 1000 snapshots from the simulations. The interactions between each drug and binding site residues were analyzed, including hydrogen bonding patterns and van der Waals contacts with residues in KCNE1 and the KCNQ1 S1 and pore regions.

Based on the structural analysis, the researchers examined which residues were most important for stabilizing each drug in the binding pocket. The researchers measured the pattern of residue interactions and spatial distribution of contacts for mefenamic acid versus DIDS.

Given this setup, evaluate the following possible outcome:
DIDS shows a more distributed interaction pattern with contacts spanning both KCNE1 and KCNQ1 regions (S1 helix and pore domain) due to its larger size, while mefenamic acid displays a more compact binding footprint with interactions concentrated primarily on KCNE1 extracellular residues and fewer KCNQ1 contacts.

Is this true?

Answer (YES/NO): NO